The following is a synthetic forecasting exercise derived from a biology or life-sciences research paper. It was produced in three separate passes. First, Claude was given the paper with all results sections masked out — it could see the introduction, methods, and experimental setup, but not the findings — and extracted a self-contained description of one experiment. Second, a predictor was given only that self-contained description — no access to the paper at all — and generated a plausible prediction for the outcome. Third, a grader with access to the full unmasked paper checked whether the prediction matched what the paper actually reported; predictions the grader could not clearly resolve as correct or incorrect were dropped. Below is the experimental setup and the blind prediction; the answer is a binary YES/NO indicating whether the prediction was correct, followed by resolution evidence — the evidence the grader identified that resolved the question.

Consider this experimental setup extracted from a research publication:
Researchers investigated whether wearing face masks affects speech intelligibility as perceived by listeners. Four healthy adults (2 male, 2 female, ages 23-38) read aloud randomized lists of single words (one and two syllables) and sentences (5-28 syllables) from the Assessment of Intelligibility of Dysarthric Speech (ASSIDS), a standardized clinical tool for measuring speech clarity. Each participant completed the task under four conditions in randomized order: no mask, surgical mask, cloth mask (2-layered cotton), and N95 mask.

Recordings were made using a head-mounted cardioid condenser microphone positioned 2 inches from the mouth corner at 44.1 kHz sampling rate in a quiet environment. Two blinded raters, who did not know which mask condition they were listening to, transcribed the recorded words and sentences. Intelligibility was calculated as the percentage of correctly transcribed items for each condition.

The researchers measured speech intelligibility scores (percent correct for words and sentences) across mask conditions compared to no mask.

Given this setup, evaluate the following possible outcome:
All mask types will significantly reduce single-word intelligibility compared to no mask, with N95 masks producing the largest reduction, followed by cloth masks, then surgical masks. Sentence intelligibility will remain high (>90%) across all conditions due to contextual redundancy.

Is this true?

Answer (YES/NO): NO